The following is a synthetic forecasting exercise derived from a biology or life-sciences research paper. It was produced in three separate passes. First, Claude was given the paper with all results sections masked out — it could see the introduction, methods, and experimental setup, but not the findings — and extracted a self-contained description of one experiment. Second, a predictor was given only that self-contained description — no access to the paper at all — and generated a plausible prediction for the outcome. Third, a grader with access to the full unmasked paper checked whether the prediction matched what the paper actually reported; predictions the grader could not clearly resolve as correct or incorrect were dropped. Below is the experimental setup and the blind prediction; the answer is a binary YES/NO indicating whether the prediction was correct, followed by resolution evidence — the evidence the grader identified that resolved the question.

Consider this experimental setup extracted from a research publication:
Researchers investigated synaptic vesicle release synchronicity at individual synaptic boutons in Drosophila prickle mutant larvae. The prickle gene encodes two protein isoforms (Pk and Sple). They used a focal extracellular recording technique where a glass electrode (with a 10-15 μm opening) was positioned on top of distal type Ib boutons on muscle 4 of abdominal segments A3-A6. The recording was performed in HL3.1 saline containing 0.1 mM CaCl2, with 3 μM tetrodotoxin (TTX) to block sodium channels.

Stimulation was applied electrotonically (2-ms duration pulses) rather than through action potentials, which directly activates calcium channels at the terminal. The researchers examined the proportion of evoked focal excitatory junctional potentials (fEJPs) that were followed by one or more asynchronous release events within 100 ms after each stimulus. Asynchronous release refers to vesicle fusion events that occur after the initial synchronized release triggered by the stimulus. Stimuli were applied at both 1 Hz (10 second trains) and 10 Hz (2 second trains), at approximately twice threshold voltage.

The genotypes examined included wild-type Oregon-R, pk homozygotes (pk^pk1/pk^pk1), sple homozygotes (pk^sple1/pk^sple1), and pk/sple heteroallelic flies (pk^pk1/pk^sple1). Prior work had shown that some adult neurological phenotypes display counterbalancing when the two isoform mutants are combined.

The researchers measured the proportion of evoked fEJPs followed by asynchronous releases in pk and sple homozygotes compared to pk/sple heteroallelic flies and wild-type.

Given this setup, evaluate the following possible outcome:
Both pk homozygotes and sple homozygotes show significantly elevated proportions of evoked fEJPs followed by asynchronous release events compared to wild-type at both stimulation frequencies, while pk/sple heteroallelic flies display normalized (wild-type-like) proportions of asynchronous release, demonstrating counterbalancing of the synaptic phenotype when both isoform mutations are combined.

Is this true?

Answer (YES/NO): NO